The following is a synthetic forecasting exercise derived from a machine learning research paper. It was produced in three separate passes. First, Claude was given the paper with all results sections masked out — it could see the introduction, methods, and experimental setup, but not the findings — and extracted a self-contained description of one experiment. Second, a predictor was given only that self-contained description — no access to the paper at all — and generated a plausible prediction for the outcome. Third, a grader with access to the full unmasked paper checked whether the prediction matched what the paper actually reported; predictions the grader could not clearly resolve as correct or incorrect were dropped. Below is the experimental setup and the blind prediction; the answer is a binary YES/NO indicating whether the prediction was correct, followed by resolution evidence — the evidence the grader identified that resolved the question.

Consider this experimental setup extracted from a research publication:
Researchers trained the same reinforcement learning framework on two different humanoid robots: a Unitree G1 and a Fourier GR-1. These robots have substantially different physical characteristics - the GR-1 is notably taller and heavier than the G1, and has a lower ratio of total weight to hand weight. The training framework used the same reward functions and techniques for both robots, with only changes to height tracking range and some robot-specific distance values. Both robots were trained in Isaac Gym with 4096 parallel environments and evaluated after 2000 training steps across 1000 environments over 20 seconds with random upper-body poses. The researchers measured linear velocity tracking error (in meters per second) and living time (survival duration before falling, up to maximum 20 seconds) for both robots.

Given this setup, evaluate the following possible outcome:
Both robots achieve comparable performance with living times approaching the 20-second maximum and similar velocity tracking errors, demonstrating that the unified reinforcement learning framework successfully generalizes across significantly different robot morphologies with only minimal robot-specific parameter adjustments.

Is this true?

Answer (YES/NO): NO